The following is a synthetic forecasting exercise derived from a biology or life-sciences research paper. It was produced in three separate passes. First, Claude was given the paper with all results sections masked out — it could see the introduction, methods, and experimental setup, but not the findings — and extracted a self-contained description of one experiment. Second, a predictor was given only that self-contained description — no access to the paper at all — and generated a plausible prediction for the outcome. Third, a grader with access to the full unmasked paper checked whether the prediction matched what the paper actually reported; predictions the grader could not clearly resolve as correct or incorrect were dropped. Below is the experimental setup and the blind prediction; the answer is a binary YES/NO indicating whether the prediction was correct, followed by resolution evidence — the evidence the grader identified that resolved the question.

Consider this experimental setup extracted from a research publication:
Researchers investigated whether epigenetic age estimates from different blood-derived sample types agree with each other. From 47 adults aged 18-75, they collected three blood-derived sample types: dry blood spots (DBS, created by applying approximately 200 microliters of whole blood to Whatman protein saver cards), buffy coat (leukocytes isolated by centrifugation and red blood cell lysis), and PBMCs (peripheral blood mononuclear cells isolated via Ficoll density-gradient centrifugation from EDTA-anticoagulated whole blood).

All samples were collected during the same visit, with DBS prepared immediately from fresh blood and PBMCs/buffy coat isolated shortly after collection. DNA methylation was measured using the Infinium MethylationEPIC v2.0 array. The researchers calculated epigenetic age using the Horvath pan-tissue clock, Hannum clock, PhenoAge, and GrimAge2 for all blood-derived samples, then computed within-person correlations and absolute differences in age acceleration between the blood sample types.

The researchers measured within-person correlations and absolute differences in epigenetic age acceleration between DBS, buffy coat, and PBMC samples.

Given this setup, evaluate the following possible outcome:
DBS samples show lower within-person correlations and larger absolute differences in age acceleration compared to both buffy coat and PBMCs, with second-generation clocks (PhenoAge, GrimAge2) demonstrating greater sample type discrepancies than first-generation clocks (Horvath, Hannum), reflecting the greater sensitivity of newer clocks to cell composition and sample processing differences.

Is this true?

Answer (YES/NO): NO